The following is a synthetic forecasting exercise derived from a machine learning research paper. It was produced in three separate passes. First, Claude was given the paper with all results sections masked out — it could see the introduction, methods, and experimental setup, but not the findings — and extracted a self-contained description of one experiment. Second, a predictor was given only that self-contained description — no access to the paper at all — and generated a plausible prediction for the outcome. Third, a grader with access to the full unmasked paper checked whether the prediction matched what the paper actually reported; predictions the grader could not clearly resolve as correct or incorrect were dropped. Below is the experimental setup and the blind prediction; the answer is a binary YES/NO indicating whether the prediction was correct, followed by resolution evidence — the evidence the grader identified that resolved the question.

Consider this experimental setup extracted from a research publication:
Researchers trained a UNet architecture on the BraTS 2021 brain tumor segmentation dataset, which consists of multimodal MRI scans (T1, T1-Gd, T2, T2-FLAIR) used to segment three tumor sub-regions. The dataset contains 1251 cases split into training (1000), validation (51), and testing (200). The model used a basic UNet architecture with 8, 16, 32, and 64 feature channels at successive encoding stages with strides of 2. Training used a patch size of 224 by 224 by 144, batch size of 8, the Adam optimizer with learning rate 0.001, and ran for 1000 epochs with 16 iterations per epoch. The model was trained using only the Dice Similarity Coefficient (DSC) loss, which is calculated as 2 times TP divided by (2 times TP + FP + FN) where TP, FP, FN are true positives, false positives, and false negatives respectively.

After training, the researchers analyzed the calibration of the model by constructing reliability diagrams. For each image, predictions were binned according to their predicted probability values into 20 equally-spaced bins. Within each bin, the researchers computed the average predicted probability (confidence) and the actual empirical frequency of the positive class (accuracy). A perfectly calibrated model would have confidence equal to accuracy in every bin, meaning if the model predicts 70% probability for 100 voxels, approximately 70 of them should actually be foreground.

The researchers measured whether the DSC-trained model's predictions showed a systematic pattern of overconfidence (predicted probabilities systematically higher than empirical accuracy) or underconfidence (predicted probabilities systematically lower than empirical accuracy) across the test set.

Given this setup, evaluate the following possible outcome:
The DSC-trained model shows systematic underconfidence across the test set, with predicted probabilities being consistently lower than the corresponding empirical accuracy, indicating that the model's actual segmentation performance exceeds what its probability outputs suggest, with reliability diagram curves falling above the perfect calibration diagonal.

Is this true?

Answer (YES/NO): NO